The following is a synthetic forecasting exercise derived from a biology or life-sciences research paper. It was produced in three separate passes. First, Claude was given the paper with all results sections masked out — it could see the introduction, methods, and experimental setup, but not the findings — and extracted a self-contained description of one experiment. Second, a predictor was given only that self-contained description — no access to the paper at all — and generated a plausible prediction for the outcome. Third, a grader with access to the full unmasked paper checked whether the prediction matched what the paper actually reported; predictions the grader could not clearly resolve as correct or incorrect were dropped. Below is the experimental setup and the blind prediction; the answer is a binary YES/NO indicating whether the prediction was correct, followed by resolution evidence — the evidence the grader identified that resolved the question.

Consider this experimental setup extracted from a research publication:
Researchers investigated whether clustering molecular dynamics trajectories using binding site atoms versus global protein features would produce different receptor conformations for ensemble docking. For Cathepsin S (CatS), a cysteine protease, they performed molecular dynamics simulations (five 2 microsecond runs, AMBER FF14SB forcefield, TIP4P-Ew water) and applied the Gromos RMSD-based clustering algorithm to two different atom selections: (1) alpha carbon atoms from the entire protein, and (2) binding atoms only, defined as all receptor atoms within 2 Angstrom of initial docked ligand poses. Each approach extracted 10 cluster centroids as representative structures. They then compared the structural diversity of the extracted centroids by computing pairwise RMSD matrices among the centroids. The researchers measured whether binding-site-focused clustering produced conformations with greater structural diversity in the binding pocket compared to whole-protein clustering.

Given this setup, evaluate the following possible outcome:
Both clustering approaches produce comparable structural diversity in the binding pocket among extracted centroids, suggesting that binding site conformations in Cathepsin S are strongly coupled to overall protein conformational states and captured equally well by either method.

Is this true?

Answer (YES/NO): NO